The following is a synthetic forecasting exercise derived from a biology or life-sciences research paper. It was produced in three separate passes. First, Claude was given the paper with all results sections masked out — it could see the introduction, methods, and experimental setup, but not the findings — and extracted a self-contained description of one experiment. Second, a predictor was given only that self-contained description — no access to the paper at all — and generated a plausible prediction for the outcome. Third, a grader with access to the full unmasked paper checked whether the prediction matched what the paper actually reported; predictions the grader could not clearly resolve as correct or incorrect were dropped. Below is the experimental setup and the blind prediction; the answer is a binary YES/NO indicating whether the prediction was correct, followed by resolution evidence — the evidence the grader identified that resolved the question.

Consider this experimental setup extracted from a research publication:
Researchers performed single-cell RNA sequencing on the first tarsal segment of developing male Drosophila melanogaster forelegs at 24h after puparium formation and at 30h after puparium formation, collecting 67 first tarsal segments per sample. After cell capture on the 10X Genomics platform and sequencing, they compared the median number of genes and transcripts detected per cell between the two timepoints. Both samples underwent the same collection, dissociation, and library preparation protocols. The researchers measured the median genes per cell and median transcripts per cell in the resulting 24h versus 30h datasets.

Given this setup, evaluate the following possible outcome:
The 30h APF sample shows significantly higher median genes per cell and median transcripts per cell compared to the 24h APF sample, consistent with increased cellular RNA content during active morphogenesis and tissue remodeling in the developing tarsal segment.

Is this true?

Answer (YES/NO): NO